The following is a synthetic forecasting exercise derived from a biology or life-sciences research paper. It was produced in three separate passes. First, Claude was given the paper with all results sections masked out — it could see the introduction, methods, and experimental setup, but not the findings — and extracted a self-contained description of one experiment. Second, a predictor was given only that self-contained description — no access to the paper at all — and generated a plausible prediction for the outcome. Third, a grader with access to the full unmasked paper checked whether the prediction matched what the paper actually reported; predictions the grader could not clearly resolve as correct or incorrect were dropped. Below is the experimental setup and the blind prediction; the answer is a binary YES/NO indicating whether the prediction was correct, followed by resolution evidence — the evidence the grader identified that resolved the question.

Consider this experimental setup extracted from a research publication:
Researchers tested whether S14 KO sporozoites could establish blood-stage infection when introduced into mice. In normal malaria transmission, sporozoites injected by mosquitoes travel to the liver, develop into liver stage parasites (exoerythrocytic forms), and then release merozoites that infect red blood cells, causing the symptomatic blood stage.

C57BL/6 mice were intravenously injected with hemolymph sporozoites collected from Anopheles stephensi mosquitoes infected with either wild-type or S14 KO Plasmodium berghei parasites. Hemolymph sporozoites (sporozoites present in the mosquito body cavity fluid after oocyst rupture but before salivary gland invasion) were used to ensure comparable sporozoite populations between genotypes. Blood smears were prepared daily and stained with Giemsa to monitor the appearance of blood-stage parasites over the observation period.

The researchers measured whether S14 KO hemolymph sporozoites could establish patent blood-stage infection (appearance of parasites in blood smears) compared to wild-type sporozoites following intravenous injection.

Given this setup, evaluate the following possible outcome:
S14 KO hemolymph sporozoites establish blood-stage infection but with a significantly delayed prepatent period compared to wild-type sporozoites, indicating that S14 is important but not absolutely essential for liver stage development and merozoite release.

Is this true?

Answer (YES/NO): NO